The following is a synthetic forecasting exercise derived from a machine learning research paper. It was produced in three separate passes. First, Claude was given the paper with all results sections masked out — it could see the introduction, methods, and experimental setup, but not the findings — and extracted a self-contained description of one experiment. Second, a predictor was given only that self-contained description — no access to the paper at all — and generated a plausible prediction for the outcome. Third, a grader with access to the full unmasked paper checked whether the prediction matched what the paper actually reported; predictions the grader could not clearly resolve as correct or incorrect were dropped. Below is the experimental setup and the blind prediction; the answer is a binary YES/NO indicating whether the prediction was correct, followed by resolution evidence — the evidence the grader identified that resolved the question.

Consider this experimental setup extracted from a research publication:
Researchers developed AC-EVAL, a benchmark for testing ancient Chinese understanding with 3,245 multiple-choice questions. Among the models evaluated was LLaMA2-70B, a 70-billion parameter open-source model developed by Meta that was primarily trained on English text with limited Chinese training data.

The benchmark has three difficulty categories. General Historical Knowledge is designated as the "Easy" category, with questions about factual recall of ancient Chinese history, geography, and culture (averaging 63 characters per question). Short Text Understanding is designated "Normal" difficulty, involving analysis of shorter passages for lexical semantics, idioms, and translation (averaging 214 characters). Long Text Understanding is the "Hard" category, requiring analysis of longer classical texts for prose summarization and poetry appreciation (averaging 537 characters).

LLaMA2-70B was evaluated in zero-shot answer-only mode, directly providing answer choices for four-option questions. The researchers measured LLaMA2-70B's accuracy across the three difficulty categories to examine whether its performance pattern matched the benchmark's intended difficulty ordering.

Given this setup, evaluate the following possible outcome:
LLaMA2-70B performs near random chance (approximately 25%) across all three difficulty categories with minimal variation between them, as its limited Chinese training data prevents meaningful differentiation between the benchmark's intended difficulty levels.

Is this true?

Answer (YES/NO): NO